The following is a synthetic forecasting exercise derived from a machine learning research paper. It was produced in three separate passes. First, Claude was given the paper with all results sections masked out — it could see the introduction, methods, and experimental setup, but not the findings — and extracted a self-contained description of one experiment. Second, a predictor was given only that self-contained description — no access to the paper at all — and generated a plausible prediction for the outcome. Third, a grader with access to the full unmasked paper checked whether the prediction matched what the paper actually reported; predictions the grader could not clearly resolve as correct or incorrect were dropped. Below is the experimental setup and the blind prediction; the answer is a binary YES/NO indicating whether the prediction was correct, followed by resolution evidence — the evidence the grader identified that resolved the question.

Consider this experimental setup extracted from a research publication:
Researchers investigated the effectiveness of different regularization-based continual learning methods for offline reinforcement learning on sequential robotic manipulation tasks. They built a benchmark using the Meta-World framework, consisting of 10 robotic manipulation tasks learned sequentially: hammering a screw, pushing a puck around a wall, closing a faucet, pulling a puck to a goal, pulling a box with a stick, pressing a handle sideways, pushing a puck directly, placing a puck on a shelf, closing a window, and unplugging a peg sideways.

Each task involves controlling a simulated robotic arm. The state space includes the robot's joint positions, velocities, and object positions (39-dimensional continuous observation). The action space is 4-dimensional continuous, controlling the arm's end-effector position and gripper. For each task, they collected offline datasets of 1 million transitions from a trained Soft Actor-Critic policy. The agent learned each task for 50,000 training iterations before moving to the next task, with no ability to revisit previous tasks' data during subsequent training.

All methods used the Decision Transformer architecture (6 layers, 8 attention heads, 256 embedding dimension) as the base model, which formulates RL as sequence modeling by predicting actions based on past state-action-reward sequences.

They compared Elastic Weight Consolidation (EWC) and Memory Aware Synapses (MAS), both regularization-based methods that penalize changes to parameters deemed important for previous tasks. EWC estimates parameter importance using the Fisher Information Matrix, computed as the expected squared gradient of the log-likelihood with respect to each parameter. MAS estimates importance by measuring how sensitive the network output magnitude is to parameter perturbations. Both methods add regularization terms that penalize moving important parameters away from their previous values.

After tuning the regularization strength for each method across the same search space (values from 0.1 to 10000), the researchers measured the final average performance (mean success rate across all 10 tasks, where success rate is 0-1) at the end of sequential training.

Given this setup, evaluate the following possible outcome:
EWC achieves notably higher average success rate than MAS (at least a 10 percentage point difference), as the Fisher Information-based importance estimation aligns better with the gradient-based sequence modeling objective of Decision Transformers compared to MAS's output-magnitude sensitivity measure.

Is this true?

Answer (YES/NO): NO